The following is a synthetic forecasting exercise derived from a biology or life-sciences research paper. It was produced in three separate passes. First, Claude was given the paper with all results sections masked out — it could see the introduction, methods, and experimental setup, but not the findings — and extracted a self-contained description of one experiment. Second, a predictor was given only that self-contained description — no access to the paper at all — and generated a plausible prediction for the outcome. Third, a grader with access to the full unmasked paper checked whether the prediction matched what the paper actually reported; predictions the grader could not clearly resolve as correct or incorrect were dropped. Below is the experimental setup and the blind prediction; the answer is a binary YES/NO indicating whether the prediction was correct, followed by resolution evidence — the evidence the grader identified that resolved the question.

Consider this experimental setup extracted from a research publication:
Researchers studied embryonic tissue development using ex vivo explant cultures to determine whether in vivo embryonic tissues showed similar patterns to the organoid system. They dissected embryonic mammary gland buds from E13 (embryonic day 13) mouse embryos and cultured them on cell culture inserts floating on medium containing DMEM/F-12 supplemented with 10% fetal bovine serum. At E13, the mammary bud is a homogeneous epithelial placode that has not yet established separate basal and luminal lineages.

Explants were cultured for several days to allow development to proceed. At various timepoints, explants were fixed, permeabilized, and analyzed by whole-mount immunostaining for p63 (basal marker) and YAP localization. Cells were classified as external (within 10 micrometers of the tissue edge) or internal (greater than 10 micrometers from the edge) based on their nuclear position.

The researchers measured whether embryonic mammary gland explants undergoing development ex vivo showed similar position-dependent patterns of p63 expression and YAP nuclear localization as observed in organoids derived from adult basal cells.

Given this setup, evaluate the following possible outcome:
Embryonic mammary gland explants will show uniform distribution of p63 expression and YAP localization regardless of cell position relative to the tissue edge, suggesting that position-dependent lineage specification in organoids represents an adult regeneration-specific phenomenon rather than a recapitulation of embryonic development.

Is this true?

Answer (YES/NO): NO